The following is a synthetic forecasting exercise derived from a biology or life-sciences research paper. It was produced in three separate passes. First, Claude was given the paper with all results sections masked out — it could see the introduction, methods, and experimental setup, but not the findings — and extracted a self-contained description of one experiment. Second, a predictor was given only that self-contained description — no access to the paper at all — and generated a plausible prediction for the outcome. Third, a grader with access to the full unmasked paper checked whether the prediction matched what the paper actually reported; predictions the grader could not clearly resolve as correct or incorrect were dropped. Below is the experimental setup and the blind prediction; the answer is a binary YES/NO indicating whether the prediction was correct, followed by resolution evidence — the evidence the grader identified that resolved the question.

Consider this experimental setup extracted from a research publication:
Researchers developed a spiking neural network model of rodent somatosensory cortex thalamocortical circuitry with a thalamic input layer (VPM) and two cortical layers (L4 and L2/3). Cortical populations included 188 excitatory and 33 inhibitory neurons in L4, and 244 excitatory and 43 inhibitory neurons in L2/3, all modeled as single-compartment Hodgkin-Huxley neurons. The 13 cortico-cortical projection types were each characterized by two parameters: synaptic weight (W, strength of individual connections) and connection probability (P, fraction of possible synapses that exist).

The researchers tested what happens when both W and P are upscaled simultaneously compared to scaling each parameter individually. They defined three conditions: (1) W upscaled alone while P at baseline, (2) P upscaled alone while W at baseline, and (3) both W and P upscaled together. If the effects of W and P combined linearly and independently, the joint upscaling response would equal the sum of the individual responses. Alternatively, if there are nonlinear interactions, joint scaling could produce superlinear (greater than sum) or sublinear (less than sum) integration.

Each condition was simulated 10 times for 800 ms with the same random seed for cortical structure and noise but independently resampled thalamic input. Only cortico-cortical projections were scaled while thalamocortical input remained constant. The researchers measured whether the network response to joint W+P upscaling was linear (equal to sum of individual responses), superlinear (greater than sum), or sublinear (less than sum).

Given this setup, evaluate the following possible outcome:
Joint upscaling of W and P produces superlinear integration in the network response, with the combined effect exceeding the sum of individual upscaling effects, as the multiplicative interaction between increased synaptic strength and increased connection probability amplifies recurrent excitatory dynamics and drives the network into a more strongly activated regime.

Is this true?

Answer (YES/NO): NO